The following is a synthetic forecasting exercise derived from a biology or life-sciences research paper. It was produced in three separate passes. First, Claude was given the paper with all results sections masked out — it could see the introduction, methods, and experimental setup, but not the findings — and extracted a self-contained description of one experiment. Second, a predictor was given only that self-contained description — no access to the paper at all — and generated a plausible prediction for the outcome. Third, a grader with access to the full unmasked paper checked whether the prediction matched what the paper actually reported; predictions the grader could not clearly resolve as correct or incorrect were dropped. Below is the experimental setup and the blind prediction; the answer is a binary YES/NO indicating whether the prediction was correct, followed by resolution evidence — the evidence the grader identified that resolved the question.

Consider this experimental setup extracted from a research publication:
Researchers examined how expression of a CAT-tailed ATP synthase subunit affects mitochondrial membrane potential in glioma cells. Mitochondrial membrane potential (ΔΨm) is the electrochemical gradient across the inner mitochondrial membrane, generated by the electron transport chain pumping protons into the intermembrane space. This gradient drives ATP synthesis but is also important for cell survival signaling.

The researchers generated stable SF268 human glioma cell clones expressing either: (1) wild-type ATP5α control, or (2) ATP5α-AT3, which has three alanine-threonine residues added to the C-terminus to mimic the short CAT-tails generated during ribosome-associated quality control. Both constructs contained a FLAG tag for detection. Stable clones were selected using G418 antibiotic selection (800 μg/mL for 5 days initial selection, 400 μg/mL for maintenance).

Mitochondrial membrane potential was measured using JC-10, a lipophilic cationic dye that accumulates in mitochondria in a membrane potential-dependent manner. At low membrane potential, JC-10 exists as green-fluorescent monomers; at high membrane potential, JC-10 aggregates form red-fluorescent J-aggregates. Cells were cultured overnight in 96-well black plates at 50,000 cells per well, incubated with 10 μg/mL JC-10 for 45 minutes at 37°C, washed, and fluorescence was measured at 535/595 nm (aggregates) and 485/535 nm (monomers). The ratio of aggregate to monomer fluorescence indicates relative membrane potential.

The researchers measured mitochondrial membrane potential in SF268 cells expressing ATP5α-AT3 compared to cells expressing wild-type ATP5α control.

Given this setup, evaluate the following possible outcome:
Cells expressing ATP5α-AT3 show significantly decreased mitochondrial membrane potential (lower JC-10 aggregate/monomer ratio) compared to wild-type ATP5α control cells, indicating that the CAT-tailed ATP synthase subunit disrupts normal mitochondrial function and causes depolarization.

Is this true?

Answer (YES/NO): NO